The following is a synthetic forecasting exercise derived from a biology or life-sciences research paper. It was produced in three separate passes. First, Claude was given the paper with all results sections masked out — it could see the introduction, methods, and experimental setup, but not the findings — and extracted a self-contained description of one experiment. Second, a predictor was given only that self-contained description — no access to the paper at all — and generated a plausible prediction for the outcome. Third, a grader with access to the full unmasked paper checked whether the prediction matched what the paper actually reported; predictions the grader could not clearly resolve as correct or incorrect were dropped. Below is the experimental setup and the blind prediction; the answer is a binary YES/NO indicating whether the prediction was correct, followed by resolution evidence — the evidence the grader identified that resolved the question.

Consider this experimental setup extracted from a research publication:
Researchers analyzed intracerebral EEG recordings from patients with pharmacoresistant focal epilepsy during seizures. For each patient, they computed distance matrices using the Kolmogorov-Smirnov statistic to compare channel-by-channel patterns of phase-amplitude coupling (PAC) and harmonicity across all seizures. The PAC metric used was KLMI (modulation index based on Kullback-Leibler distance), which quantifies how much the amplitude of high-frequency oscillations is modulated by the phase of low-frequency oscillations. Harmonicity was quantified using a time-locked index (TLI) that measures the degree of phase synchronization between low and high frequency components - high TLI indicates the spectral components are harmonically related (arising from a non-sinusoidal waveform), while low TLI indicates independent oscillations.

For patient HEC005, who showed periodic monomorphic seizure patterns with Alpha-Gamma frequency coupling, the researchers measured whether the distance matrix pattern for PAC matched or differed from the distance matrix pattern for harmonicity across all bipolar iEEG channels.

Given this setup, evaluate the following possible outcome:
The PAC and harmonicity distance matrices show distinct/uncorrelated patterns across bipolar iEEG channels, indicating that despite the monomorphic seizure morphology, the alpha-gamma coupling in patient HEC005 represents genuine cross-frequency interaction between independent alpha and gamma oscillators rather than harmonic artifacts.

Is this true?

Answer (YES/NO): NO